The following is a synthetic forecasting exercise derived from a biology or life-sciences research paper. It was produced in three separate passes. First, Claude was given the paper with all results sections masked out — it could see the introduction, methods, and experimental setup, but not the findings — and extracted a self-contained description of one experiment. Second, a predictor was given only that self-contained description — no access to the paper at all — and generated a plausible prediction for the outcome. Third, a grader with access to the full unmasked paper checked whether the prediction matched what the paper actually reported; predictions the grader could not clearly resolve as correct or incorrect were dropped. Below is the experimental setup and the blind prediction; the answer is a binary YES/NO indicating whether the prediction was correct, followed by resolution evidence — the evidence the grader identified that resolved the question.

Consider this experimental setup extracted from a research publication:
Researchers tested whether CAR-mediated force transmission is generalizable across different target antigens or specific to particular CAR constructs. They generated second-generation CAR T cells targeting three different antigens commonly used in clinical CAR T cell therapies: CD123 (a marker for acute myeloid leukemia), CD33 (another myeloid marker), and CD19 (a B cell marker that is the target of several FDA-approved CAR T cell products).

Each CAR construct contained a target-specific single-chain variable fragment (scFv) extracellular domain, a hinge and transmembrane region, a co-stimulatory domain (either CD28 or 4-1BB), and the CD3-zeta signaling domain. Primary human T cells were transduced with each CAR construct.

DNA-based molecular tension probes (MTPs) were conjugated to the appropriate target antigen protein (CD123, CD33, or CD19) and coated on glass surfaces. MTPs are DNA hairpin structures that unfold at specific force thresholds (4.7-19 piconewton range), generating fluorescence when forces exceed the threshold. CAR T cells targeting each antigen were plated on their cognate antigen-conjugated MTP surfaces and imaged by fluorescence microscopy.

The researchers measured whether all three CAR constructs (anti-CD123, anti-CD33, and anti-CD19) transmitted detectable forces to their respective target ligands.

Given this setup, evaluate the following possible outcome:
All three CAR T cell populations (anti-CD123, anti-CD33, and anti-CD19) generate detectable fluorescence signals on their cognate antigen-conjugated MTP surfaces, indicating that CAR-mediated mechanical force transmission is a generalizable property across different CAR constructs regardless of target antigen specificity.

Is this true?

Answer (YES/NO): YES